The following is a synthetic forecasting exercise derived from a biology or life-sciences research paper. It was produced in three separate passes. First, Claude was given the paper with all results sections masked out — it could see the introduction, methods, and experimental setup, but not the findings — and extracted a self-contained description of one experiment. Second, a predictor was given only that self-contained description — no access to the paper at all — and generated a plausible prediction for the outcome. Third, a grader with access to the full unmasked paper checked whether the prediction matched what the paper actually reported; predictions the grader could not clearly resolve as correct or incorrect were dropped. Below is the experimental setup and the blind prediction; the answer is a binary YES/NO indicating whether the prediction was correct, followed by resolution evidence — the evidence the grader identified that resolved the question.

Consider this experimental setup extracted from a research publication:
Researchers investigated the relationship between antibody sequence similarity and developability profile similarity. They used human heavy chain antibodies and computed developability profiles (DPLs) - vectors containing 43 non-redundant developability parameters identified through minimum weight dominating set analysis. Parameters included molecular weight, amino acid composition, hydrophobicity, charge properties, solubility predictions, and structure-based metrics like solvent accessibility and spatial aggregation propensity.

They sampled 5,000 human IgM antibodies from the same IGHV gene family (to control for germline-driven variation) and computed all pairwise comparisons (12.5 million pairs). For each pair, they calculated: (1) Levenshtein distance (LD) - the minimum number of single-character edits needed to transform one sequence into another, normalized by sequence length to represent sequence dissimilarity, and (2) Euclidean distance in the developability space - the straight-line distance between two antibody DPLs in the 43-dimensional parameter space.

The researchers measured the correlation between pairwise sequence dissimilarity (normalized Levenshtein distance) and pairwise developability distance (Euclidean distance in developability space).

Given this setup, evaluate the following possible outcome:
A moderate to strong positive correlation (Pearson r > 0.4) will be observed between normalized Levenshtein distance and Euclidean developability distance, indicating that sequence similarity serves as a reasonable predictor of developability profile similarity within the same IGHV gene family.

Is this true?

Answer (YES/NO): NO